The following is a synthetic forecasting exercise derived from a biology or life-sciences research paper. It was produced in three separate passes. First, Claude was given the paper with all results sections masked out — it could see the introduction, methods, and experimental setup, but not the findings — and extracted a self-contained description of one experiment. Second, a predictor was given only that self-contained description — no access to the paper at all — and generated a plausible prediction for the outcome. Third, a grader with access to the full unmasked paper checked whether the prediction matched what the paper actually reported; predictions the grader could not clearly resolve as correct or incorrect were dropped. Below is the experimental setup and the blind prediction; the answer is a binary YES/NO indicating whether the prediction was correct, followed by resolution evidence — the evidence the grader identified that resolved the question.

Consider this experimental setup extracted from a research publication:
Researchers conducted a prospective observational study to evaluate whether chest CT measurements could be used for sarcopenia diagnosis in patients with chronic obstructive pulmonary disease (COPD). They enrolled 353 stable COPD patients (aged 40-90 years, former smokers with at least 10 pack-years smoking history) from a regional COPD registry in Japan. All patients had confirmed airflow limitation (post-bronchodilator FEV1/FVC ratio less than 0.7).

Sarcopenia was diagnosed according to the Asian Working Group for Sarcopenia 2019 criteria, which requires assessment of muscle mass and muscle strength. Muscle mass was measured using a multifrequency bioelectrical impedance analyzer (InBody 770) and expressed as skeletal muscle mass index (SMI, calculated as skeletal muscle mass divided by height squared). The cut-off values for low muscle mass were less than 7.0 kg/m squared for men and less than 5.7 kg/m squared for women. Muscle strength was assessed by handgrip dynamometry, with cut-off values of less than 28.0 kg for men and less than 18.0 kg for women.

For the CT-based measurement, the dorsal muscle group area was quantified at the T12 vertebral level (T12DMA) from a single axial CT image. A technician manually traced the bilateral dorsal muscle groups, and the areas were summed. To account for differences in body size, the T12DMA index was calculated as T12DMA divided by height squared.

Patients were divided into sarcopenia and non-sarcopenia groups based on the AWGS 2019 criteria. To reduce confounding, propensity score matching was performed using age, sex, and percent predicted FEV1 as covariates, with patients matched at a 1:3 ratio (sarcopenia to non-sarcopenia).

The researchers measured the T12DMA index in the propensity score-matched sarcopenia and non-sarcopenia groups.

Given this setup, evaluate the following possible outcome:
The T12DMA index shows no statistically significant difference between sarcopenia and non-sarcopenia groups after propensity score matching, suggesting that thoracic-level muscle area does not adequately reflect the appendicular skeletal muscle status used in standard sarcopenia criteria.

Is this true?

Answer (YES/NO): NO